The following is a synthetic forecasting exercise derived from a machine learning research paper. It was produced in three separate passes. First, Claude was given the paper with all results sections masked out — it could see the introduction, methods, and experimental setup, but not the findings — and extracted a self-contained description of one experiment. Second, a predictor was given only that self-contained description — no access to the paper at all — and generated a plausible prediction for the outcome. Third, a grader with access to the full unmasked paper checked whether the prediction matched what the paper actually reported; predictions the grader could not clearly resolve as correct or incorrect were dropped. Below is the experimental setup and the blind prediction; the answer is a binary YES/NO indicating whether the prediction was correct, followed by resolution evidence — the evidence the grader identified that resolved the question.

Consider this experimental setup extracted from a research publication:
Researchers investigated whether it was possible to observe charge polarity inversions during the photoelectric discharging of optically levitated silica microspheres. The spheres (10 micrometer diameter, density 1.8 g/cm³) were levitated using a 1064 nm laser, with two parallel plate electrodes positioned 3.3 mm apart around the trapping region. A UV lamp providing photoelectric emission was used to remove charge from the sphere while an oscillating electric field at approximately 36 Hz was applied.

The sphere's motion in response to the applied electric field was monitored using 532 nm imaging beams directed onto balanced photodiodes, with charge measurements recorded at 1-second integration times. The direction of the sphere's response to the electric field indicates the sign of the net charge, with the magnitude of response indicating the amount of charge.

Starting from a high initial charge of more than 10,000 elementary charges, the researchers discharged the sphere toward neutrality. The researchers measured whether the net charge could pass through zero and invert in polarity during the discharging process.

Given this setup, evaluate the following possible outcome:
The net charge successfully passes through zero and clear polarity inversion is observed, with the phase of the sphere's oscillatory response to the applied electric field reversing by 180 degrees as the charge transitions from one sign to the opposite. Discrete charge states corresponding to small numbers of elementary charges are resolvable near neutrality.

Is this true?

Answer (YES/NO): YES